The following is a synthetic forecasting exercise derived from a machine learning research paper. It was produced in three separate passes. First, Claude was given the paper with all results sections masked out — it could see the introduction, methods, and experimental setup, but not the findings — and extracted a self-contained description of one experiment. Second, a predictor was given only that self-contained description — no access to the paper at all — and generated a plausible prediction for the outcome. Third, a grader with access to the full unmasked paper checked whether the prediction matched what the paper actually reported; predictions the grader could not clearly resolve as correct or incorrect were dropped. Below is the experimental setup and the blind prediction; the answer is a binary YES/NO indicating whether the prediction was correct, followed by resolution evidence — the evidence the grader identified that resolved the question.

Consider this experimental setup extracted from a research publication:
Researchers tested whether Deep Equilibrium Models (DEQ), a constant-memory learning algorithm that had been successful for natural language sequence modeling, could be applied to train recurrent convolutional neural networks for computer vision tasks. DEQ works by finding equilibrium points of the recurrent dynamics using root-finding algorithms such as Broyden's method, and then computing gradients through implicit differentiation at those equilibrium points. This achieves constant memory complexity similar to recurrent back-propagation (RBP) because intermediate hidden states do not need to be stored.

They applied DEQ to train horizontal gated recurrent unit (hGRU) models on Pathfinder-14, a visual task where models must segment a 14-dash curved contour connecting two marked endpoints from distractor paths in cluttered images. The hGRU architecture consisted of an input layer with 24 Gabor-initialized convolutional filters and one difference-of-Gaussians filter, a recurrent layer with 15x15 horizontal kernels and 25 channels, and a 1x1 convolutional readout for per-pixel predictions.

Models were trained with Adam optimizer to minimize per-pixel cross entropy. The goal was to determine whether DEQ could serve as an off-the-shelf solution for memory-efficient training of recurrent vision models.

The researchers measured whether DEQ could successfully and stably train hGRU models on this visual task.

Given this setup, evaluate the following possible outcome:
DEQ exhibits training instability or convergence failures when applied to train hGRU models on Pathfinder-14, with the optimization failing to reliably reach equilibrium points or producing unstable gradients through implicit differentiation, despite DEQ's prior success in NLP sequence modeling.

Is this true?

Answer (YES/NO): YES